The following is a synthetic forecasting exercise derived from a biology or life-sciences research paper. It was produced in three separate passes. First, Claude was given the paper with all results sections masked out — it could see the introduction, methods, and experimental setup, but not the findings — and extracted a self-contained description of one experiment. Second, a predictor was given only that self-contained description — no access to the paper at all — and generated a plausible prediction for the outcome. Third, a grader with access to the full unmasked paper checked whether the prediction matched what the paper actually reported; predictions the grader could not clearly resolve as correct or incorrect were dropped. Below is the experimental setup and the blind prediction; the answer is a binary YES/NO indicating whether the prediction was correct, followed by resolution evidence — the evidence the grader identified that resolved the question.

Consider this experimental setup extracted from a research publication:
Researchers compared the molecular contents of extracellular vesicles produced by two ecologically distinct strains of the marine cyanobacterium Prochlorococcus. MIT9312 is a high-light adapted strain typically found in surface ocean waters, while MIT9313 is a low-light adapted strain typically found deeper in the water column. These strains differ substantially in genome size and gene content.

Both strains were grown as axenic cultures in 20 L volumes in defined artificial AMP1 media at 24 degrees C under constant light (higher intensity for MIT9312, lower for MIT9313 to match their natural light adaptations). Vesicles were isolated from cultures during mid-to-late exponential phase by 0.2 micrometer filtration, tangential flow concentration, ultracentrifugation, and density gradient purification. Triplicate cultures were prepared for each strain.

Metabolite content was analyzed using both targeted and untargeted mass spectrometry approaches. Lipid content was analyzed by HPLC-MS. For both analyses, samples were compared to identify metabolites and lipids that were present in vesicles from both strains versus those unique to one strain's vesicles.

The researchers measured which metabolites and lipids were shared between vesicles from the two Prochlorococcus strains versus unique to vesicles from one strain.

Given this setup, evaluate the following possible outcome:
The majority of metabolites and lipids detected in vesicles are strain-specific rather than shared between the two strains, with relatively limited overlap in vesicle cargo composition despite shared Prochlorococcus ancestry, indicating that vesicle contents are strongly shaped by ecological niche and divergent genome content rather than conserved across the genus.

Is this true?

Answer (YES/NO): NO